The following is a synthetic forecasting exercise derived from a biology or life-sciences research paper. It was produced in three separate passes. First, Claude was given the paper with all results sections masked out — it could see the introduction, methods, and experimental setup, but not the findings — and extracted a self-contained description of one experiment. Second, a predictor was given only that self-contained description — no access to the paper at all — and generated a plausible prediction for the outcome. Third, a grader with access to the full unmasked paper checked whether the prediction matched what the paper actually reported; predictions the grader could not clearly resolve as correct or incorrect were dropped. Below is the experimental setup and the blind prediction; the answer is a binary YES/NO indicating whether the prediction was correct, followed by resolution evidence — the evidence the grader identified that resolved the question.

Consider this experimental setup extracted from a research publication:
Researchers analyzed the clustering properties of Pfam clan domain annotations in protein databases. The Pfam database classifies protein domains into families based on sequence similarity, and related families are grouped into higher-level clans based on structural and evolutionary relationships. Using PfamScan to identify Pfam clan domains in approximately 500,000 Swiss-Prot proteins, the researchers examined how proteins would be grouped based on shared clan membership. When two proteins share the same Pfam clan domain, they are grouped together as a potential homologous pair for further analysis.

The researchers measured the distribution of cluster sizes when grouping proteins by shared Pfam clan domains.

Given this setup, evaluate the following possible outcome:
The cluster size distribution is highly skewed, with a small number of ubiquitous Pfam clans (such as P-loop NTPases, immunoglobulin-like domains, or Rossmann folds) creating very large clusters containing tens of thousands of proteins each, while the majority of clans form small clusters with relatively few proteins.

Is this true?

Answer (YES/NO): YES